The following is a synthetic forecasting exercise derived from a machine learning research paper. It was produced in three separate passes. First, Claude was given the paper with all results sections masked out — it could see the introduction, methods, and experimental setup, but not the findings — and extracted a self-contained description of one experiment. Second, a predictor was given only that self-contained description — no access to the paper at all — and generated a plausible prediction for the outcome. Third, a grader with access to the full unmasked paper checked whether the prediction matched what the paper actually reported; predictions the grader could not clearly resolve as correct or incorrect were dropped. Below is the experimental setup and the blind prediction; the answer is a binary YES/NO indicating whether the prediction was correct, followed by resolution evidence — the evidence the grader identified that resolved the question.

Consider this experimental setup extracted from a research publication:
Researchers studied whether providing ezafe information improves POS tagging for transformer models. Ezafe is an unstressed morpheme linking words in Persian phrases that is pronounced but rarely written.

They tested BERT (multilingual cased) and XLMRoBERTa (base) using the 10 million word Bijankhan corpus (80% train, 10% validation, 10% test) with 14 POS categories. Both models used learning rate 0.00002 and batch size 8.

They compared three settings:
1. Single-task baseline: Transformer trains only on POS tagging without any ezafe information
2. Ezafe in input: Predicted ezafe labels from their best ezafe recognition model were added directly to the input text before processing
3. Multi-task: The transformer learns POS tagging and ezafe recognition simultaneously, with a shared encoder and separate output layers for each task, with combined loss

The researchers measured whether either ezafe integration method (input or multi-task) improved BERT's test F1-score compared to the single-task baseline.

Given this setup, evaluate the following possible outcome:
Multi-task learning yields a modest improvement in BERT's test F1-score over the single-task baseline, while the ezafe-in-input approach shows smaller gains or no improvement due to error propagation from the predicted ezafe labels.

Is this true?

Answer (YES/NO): NO